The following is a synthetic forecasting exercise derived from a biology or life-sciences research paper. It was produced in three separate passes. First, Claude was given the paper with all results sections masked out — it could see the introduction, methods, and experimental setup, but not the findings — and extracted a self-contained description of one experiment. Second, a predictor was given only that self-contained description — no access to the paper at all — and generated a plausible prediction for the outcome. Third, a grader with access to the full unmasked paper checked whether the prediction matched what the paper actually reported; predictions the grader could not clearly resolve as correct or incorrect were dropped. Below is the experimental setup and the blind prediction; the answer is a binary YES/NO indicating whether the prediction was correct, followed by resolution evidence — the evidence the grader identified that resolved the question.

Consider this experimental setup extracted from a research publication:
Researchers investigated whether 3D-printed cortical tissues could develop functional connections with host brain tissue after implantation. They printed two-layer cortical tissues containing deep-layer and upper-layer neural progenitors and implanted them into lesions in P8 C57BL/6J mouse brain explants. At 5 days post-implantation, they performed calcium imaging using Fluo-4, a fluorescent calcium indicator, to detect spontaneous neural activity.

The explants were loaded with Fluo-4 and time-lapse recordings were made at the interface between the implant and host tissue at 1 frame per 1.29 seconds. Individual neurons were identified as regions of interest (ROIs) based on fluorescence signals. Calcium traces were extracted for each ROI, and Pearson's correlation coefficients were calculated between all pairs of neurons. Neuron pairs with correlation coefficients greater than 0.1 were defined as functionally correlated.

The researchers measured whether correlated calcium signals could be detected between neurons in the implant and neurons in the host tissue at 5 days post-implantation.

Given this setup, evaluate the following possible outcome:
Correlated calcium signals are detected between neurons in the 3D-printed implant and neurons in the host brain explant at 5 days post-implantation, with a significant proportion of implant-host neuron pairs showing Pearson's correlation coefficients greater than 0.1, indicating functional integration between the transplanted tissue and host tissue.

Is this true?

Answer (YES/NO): YES